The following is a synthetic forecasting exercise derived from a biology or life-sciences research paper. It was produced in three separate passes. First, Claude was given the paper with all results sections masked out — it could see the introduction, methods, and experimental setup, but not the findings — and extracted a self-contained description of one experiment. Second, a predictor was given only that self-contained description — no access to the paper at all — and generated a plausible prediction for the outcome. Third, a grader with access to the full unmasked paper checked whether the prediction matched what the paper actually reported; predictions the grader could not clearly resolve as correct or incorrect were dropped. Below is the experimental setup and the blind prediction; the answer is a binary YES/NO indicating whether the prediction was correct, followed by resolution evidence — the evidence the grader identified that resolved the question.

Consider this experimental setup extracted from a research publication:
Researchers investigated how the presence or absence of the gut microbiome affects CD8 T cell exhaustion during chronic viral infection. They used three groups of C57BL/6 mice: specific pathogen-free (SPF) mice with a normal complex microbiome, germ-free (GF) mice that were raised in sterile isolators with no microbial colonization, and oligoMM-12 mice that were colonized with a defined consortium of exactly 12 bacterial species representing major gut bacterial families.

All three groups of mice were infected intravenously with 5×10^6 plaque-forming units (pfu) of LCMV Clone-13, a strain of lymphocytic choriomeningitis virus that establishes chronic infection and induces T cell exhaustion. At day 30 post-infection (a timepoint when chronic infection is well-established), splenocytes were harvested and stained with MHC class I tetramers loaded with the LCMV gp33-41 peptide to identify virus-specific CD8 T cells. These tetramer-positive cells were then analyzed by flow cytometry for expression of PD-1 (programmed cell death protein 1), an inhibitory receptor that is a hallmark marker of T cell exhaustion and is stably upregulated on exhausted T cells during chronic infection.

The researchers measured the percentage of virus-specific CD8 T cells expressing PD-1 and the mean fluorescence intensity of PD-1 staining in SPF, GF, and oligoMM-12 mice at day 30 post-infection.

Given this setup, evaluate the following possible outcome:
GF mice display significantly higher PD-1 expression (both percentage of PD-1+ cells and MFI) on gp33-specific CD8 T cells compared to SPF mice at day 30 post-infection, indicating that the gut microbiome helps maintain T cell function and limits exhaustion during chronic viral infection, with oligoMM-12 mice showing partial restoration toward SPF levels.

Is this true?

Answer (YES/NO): NO